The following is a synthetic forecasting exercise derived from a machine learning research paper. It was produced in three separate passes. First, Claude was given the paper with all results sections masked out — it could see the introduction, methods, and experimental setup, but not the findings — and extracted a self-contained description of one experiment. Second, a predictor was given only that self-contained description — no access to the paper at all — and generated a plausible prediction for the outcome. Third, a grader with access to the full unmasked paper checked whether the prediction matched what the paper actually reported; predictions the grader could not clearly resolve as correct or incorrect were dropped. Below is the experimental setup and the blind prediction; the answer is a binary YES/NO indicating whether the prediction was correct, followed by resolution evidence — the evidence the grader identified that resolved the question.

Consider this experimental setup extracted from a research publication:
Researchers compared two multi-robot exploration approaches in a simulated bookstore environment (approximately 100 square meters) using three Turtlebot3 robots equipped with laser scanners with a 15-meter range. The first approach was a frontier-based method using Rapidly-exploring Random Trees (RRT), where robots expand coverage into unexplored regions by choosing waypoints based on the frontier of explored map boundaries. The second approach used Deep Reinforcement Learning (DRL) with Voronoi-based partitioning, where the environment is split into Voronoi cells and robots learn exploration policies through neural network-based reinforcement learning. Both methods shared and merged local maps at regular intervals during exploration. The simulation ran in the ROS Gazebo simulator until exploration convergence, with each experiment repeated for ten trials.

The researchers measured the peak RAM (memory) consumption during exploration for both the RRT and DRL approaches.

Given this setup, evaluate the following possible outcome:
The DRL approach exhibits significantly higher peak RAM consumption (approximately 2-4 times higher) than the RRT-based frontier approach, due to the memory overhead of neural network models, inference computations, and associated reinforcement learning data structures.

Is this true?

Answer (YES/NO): NO